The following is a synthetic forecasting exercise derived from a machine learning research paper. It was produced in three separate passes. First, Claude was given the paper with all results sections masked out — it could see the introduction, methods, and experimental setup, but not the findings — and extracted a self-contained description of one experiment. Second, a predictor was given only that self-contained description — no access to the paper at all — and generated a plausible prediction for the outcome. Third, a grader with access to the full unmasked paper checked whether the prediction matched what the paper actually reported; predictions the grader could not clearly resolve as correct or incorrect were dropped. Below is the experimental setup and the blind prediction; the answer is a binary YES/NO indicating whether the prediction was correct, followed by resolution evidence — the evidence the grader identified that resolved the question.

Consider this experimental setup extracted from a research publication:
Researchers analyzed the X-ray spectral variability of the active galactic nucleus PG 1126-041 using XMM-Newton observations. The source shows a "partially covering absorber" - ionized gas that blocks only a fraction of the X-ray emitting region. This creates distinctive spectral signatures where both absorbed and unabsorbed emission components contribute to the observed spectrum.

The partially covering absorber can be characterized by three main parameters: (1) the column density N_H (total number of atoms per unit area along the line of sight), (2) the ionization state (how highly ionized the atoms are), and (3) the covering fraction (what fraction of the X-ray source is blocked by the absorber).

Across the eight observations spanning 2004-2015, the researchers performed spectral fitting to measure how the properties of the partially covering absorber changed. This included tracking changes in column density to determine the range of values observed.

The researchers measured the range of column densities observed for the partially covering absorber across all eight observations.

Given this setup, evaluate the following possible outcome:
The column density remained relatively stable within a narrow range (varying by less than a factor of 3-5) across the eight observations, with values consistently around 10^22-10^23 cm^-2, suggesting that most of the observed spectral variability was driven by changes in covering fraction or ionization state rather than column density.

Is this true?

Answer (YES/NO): NO